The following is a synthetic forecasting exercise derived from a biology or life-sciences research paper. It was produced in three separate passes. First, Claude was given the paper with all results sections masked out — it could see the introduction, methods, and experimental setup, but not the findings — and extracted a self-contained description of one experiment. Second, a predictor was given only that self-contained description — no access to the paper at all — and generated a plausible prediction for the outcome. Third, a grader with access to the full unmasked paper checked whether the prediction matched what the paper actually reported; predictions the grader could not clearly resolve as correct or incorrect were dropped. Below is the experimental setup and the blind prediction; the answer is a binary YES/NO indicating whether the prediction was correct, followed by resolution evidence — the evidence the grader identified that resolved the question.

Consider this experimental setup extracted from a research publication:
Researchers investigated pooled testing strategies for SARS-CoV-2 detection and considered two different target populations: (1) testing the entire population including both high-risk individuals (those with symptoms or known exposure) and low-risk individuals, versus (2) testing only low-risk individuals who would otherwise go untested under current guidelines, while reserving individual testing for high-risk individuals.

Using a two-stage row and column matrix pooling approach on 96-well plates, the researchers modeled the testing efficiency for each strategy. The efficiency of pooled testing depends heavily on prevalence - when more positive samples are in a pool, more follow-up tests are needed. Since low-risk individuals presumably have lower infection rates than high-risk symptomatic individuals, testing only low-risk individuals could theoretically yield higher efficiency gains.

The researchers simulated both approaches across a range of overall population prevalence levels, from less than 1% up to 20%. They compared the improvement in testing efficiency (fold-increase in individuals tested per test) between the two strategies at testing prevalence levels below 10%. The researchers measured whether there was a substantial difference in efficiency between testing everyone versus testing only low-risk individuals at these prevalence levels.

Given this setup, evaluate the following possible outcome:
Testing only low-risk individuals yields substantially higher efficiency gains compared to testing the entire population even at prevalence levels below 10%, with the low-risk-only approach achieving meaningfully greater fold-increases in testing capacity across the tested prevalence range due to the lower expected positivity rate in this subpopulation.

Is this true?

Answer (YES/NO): NO